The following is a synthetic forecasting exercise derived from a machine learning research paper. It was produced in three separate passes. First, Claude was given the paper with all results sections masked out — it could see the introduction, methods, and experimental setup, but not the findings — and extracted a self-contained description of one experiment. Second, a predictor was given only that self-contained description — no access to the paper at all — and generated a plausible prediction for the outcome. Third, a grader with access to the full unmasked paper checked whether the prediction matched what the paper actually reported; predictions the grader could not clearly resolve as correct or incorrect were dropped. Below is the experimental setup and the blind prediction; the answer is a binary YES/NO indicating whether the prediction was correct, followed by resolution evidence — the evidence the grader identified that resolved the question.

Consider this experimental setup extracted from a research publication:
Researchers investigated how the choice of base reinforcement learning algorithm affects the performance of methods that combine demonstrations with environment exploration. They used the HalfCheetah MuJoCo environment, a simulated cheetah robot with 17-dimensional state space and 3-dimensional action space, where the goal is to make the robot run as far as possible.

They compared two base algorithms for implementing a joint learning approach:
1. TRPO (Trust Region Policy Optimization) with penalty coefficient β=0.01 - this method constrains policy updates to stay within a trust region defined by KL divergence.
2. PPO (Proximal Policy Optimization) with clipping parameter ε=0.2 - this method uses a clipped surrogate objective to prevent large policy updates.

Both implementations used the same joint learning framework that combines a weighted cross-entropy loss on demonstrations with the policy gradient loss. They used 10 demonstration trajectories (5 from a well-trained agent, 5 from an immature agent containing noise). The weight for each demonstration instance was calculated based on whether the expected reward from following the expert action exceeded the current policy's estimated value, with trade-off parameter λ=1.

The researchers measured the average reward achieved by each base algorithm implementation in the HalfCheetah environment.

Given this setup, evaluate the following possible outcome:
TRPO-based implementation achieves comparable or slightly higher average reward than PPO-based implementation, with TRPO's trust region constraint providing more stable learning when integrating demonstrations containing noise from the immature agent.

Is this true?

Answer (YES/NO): NO